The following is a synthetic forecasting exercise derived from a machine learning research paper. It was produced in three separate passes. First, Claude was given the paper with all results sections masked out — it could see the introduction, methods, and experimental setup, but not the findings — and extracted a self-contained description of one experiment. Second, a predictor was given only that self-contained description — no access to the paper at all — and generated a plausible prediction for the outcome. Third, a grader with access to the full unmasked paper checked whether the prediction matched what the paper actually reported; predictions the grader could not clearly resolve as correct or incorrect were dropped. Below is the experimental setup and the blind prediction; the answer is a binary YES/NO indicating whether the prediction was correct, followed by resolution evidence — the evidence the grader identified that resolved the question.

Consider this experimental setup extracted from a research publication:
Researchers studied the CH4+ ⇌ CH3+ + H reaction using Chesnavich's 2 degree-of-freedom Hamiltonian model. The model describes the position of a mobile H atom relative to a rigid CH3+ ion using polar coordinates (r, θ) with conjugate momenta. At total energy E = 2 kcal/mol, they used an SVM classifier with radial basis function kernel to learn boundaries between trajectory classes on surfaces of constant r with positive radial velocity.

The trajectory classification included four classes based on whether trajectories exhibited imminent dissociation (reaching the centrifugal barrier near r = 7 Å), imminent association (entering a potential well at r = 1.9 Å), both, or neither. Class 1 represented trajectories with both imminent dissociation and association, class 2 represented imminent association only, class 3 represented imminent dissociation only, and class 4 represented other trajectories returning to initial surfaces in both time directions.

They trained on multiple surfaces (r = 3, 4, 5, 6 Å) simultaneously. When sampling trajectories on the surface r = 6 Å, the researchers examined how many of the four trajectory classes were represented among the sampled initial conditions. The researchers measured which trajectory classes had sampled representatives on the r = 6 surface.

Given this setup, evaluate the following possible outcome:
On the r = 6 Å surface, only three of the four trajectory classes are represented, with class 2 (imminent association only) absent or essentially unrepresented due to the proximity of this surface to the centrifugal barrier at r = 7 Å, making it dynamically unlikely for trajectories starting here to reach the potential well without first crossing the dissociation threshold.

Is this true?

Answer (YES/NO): NO